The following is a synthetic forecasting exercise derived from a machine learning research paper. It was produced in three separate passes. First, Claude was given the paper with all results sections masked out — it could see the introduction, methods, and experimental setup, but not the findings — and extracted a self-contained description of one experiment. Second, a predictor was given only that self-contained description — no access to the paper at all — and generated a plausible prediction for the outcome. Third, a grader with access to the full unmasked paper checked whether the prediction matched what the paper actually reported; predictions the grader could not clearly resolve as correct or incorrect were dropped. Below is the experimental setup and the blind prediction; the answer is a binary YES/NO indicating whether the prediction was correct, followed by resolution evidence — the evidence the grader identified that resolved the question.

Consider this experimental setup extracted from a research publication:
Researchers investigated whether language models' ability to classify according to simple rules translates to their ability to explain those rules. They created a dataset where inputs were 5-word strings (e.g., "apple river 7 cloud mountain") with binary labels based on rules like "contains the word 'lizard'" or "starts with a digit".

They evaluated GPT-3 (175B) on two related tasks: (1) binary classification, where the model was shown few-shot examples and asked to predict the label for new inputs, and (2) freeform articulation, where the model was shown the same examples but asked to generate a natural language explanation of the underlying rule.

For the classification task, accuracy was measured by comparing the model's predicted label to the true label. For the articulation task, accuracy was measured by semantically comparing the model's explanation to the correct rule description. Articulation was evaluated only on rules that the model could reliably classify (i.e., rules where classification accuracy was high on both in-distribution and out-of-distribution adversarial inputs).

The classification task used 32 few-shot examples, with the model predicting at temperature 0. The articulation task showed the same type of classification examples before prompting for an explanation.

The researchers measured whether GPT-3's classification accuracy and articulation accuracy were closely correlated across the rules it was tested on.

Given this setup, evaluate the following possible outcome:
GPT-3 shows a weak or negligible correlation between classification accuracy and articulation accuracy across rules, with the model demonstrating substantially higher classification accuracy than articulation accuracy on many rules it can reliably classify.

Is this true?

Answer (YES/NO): YES